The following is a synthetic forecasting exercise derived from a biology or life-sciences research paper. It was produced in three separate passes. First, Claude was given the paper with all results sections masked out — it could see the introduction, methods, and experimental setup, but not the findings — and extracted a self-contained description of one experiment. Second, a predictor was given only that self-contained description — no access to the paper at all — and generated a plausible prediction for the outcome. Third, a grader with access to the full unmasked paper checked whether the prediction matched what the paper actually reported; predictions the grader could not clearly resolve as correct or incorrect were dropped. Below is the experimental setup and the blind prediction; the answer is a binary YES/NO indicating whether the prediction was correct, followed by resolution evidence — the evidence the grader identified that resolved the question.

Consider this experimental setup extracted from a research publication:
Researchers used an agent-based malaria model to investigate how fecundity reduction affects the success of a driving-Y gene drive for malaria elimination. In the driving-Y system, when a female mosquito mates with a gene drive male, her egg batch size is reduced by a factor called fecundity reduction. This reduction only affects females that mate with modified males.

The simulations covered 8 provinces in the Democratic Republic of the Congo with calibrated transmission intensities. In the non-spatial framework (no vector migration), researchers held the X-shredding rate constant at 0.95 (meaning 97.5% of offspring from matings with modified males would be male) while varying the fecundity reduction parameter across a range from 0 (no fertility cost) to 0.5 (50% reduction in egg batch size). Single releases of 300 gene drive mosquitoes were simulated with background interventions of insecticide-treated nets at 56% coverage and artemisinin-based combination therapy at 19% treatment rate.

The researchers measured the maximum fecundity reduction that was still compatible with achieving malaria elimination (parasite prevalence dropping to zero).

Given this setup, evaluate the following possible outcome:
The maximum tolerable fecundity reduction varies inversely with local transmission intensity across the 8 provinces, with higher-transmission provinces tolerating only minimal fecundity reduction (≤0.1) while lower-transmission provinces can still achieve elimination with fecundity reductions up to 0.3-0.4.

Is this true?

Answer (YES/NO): NO